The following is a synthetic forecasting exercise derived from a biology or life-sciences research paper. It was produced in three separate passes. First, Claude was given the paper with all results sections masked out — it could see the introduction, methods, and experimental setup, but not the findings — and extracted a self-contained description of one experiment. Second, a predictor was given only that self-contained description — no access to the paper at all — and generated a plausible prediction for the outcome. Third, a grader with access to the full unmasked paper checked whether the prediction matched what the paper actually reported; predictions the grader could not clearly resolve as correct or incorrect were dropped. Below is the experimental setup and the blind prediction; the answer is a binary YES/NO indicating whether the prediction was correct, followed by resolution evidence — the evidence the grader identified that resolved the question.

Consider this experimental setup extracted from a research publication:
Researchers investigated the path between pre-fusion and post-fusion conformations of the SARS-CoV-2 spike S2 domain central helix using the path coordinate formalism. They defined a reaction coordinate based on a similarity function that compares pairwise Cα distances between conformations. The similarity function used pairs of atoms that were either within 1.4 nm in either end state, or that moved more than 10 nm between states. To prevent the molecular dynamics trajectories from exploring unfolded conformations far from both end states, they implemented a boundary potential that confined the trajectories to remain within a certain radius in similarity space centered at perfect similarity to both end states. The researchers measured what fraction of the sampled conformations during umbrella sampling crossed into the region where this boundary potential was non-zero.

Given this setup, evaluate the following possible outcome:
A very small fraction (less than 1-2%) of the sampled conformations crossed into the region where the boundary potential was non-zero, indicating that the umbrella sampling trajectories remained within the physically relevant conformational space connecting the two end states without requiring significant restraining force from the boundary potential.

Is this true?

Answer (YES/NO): NO